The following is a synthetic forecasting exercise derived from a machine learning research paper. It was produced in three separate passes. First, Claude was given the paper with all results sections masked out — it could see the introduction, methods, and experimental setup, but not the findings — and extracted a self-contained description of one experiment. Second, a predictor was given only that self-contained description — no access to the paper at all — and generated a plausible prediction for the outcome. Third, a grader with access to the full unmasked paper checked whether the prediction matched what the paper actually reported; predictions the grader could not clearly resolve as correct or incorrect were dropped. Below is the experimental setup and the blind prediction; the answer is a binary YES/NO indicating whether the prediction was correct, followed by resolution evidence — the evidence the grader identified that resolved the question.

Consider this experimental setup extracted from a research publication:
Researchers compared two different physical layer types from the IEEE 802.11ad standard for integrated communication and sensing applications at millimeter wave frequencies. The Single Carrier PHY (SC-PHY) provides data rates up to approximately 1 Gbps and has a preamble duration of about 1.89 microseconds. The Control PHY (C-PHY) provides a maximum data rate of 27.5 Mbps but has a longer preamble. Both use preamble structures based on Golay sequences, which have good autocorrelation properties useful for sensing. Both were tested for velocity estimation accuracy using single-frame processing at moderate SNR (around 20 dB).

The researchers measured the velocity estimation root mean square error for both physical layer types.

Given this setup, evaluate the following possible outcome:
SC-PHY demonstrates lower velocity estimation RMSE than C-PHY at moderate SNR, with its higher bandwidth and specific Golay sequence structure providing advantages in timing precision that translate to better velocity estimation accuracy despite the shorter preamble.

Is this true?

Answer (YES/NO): NO